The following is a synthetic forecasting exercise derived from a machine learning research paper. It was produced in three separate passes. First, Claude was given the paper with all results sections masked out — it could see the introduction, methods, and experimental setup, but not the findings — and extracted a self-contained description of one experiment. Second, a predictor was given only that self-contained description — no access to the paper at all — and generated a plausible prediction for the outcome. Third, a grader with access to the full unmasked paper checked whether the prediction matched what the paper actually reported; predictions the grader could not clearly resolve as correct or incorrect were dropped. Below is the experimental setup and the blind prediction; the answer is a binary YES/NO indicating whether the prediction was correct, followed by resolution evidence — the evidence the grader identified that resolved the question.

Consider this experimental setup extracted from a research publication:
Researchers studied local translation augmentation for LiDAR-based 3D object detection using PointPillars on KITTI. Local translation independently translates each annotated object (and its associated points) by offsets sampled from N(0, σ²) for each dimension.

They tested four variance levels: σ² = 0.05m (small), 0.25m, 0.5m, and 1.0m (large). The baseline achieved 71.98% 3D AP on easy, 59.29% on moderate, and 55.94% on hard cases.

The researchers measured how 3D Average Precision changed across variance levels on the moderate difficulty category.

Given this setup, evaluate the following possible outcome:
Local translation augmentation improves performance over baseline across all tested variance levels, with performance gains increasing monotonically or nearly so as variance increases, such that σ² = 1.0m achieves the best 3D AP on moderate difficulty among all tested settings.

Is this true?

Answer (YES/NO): NO